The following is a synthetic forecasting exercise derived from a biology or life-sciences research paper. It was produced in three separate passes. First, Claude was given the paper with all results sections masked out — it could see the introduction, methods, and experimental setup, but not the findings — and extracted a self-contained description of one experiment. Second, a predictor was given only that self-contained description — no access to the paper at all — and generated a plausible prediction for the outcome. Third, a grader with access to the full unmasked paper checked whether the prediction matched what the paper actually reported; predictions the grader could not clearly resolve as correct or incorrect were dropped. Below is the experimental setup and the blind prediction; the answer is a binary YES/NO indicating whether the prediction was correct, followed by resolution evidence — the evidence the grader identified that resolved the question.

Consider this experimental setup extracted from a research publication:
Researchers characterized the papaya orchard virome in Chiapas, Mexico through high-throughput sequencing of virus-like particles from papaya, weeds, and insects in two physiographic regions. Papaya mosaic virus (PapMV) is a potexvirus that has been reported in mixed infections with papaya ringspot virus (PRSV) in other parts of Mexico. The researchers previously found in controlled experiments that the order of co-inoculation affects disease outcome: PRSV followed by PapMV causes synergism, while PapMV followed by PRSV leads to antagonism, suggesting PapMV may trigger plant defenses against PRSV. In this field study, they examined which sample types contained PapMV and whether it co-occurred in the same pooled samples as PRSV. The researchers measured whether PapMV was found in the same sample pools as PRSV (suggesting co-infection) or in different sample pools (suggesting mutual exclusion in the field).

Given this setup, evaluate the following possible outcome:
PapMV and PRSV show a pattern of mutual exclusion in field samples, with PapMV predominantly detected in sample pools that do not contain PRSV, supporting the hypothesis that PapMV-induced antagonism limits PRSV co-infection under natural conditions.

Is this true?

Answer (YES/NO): NO